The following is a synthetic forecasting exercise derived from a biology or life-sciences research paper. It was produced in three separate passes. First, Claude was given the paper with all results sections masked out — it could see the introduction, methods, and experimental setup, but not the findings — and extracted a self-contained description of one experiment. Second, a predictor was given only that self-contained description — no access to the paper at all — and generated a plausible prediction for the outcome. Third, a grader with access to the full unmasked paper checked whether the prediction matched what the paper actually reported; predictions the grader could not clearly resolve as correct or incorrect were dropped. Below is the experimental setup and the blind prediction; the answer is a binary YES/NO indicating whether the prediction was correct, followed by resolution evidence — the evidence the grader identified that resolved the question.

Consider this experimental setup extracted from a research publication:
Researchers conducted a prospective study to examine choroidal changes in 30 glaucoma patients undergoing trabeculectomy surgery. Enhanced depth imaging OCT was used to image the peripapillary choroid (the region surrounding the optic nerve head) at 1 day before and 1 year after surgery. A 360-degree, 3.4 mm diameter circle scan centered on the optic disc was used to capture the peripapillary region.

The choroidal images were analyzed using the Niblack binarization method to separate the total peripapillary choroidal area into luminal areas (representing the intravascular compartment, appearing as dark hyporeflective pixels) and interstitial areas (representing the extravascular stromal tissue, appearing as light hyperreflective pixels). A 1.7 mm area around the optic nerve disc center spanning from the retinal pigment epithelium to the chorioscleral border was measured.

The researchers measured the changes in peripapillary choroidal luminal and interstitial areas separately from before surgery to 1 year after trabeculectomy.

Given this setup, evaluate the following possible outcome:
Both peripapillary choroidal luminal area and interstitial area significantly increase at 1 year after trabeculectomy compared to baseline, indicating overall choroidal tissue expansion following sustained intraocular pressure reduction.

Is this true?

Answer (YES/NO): NO